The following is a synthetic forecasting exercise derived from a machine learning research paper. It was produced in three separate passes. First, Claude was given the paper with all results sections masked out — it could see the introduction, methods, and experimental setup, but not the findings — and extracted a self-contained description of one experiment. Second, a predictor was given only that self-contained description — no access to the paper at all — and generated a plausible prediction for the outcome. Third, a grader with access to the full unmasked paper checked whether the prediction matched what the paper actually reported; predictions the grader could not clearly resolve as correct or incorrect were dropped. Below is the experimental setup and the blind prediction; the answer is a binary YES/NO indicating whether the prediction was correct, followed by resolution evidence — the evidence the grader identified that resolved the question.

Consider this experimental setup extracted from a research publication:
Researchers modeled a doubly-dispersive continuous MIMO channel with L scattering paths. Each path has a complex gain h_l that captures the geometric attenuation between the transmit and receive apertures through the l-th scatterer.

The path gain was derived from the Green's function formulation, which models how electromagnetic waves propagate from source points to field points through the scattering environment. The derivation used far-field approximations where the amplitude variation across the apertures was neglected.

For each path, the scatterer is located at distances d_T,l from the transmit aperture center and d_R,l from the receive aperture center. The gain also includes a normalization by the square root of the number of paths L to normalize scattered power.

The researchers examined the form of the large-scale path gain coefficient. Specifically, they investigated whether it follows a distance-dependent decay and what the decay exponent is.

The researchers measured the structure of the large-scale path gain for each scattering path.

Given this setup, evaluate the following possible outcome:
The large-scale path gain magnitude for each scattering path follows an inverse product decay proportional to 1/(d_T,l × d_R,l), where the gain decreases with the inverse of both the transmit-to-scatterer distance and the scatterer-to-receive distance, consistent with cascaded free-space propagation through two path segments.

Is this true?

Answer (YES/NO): YES